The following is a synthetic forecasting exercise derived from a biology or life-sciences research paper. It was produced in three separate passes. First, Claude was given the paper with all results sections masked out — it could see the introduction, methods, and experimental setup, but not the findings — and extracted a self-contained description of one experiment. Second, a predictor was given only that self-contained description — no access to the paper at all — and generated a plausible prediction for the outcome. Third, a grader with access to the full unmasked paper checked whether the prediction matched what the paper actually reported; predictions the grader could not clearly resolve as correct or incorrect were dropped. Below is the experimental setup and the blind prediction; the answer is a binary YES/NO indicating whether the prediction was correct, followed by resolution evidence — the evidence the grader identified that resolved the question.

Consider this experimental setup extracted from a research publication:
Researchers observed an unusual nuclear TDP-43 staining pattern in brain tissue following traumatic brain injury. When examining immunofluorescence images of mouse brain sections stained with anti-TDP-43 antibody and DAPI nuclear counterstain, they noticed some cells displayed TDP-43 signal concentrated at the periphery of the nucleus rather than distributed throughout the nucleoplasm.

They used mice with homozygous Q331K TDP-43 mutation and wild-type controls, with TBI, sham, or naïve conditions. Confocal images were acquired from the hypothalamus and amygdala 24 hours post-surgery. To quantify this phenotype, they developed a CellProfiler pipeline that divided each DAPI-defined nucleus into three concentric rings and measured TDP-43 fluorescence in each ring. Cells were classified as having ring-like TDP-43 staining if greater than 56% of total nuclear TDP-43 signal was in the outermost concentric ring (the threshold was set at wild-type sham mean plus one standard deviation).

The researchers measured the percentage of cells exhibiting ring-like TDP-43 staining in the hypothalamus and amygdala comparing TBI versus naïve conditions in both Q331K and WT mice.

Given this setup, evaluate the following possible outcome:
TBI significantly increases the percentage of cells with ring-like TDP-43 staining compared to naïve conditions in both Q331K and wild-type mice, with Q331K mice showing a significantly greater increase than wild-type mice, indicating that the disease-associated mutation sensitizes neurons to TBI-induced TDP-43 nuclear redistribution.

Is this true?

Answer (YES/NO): NO